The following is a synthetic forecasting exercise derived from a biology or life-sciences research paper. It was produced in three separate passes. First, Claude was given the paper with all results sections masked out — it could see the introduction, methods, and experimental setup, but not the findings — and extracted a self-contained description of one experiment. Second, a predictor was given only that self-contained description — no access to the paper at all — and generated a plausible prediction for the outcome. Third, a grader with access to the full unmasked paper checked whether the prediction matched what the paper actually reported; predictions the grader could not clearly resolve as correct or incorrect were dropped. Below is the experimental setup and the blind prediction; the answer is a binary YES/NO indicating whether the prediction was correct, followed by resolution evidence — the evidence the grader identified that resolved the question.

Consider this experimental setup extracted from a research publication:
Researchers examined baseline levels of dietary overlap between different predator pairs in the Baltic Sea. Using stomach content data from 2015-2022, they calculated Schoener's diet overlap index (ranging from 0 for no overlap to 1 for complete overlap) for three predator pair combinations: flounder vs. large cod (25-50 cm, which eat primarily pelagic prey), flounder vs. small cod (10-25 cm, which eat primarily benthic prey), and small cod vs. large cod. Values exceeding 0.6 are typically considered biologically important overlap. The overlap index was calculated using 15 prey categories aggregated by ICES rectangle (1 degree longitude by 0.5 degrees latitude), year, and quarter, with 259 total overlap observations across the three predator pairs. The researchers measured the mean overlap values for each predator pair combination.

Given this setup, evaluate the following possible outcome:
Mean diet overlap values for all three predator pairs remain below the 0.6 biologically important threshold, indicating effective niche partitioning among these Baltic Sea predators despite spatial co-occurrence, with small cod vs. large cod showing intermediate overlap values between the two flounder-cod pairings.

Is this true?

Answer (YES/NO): NO